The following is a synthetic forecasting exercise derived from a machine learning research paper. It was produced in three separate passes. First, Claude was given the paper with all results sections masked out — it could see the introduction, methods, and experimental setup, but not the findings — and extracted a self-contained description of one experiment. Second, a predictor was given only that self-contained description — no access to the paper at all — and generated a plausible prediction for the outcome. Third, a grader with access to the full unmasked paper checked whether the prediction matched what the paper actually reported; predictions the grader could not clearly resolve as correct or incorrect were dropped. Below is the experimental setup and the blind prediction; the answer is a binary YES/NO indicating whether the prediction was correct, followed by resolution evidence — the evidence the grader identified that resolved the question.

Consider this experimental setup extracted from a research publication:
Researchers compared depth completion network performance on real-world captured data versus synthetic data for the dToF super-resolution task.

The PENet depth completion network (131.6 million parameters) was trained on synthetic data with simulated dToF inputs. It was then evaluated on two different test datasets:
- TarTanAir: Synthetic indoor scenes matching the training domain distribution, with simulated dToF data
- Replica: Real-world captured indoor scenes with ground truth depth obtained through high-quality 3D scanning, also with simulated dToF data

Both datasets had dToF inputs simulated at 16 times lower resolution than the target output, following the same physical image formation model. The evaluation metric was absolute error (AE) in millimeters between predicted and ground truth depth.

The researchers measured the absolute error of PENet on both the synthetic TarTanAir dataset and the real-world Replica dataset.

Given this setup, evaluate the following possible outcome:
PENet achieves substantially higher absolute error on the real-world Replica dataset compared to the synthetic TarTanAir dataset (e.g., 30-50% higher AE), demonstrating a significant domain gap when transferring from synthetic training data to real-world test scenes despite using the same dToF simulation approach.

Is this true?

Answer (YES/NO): NO